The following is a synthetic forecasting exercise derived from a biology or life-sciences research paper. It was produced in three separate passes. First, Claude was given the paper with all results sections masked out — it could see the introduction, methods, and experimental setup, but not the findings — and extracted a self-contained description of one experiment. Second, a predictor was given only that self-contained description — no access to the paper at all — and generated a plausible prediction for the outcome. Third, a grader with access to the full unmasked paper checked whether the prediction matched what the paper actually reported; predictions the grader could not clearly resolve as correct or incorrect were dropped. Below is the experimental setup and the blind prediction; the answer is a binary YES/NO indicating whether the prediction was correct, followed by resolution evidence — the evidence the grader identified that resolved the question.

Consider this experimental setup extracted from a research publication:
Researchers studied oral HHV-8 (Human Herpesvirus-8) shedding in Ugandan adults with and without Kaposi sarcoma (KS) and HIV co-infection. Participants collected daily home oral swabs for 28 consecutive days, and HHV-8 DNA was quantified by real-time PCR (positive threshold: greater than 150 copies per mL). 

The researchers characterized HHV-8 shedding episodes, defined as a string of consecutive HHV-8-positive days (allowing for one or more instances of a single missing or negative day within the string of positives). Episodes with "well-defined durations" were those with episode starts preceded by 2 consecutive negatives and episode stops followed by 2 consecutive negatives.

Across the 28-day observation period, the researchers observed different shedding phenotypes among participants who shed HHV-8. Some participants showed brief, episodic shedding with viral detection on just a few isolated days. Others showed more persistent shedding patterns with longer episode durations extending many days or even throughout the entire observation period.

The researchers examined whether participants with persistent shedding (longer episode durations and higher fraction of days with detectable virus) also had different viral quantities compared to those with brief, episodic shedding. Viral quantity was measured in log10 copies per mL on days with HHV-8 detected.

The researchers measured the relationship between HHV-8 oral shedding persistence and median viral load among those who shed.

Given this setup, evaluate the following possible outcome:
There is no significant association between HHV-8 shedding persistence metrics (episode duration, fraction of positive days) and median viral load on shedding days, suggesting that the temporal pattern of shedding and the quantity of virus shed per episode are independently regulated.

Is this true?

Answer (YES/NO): NO